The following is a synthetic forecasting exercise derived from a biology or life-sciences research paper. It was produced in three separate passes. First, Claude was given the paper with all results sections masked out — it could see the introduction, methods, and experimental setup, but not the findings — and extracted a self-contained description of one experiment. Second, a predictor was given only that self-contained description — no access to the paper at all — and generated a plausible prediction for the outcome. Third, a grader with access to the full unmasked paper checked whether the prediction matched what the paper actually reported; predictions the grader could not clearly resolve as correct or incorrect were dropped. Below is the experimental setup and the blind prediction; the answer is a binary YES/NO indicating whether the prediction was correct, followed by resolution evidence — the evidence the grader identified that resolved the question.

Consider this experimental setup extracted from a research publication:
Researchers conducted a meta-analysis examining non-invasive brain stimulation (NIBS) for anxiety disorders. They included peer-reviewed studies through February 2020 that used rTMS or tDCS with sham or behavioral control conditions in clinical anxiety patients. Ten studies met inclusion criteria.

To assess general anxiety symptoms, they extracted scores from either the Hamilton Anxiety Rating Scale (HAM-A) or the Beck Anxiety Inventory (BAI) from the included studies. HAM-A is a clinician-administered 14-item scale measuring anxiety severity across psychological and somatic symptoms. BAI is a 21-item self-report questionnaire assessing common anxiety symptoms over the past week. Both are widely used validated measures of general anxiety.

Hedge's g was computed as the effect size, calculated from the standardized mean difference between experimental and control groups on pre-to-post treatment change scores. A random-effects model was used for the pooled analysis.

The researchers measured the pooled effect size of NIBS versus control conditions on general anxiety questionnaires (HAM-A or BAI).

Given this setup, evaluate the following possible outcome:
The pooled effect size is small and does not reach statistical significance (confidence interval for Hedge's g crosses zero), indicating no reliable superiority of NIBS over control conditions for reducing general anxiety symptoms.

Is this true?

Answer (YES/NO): NO